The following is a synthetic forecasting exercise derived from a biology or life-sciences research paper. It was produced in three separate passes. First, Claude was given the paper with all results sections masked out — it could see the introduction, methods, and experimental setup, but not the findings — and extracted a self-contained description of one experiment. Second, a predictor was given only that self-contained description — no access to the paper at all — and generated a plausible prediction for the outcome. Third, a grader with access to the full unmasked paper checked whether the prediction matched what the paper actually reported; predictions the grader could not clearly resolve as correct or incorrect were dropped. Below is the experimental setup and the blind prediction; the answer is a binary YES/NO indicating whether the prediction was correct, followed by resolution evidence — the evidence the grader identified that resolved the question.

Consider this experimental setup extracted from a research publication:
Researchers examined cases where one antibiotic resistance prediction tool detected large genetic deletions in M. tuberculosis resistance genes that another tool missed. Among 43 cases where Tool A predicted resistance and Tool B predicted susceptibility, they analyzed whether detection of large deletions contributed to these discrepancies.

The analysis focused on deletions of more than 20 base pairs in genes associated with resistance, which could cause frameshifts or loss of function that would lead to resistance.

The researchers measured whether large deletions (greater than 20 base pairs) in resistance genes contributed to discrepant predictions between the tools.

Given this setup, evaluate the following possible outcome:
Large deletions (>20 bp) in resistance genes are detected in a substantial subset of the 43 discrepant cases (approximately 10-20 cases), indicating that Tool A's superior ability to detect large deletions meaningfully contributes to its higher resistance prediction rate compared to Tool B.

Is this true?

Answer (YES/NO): NO